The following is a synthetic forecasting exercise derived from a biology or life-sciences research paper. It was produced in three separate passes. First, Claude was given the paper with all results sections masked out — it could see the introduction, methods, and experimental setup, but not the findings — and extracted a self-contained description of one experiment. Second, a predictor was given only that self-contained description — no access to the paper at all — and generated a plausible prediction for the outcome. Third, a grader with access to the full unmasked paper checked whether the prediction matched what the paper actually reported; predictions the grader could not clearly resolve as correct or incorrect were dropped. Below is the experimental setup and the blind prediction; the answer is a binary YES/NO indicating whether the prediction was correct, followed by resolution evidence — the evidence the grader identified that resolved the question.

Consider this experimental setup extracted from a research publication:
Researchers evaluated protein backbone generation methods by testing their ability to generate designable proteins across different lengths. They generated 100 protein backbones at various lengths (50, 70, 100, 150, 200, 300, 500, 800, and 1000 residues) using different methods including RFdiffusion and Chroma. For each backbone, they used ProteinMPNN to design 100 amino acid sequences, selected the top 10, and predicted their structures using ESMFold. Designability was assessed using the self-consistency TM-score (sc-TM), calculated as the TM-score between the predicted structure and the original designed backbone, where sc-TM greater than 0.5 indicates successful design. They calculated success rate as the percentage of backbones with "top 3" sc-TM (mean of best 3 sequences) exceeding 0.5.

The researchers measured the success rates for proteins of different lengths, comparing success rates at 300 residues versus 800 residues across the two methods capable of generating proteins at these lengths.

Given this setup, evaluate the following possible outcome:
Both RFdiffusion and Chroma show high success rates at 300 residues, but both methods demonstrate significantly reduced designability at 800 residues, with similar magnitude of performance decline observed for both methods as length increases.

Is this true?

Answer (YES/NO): NO